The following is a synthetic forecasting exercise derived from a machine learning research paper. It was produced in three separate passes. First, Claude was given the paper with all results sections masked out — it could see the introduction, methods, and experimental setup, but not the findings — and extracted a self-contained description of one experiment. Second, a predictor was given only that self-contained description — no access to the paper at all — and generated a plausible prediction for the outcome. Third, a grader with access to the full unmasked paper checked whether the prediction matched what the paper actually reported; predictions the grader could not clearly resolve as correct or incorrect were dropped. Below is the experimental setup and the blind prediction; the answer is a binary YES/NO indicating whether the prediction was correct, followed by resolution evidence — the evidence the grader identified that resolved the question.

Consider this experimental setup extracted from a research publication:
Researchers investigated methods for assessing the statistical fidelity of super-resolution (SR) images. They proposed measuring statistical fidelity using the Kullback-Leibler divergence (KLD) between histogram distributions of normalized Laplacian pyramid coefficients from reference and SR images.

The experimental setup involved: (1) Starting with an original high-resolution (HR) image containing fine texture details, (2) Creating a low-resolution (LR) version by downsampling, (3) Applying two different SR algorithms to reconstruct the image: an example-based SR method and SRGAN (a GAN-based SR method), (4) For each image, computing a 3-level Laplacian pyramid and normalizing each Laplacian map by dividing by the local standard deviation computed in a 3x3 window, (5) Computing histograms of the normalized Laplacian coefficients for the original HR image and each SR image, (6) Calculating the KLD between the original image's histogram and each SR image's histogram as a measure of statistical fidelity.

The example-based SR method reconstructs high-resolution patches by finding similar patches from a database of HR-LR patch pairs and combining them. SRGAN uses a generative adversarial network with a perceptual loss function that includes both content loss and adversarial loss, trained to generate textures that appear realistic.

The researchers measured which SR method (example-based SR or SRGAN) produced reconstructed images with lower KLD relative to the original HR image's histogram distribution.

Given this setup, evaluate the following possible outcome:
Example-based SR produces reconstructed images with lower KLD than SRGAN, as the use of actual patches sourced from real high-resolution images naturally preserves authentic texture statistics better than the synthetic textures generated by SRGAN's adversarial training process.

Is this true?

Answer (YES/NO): NO